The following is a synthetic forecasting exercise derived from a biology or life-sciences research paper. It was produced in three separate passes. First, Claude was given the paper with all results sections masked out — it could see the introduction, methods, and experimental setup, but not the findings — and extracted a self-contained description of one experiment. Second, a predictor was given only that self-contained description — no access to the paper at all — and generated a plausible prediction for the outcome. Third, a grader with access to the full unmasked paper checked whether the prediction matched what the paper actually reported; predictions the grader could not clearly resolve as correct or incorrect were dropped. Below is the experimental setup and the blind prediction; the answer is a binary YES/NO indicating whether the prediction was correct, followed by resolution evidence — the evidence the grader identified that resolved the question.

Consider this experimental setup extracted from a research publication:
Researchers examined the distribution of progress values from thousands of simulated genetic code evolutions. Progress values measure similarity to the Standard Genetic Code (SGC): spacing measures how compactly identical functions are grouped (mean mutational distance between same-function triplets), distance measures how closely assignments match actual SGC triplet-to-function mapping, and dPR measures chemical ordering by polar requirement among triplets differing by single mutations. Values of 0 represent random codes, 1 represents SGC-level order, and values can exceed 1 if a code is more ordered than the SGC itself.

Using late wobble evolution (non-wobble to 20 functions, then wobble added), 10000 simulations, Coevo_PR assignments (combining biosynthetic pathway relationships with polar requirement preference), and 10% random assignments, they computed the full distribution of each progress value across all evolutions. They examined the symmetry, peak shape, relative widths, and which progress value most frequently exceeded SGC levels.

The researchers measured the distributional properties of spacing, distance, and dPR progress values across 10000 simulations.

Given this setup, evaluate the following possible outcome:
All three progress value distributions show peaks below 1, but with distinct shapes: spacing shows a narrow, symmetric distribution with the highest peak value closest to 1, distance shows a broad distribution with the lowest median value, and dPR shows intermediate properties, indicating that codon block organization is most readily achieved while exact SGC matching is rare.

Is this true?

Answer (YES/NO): NO